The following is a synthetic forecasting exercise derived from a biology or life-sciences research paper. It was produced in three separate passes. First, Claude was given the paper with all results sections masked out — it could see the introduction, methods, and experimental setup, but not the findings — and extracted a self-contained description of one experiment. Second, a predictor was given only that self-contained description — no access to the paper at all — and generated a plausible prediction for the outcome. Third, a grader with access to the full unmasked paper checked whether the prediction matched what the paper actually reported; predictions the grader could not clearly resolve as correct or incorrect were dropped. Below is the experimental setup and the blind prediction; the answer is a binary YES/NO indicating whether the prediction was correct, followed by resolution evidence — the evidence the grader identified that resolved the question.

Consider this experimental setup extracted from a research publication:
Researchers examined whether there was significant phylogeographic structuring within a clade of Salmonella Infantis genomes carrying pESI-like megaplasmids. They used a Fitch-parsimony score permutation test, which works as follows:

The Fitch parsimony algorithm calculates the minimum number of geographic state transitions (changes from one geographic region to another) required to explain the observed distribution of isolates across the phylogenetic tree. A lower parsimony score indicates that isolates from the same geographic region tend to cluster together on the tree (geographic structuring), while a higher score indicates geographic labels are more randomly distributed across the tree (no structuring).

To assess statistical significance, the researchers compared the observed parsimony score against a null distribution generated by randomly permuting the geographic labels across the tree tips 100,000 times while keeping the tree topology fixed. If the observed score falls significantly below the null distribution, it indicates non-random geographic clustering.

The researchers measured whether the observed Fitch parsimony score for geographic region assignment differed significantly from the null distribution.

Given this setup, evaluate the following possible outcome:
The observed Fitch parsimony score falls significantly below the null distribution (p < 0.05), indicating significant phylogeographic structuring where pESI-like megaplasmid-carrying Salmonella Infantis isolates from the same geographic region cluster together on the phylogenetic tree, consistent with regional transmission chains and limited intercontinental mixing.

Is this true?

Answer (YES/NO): YES